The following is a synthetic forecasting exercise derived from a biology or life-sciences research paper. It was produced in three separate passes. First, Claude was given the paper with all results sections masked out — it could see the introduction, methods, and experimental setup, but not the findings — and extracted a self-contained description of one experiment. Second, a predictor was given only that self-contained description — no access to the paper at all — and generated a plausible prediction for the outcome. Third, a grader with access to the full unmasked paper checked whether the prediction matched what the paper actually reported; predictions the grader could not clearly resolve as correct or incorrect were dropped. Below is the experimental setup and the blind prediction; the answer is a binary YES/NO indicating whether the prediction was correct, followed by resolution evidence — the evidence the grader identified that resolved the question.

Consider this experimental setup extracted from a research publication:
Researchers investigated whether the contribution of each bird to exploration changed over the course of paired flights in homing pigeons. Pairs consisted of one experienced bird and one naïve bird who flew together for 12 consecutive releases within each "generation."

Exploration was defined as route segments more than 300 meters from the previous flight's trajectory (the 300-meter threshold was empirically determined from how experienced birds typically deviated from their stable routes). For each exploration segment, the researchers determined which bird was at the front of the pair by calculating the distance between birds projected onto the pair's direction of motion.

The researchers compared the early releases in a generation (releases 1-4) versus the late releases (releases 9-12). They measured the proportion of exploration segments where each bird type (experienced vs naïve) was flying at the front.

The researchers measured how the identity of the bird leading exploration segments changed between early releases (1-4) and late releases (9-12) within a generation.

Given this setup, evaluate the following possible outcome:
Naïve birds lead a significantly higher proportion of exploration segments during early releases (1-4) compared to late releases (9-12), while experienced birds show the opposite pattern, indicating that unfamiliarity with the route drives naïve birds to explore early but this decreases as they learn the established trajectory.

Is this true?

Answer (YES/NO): NO